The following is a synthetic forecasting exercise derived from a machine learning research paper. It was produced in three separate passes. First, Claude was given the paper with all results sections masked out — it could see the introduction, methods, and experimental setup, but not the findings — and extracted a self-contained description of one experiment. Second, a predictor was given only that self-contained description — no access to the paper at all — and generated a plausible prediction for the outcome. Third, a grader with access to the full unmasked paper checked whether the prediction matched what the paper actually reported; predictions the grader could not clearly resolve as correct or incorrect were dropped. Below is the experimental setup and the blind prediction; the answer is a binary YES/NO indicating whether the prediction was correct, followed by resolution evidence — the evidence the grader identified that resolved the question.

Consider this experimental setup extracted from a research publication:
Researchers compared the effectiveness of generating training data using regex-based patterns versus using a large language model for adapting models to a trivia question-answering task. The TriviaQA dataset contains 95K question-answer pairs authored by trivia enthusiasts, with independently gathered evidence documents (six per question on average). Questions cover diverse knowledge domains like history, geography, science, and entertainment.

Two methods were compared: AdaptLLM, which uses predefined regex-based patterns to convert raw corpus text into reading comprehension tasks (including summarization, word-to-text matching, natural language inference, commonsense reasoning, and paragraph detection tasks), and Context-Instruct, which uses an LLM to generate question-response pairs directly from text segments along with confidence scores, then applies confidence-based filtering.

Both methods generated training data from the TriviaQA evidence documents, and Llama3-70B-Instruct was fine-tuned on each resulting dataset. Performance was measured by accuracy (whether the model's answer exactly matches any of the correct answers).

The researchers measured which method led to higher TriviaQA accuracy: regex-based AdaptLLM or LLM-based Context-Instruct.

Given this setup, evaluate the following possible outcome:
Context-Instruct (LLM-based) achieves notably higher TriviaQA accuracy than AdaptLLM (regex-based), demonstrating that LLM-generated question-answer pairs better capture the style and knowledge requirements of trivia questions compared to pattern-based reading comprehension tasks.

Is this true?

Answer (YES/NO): YES